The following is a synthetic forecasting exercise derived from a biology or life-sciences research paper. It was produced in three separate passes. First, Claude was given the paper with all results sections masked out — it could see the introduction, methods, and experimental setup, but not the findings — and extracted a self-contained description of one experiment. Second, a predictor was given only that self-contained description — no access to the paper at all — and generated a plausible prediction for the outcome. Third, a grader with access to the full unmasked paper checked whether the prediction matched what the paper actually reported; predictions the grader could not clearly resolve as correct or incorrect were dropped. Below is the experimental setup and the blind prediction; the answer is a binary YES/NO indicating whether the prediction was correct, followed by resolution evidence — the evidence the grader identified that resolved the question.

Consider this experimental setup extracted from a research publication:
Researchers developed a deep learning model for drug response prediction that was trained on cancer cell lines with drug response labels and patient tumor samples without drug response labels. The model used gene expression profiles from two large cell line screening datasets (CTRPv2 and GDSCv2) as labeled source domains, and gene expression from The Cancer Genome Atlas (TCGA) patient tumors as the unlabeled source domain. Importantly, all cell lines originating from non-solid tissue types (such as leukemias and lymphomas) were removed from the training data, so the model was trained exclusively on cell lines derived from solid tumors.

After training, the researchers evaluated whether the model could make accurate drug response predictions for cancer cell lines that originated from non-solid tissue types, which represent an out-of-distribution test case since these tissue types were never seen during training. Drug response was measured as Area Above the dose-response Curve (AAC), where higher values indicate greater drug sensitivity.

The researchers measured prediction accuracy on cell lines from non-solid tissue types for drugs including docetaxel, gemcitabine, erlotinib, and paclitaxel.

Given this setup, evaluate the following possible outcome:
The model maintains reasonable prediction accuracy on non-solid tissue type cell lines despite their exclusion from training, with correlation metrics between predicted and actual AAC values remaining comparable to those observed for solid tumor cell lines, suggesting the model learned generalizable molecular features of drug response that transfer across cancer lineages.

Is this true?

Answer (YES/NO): NO